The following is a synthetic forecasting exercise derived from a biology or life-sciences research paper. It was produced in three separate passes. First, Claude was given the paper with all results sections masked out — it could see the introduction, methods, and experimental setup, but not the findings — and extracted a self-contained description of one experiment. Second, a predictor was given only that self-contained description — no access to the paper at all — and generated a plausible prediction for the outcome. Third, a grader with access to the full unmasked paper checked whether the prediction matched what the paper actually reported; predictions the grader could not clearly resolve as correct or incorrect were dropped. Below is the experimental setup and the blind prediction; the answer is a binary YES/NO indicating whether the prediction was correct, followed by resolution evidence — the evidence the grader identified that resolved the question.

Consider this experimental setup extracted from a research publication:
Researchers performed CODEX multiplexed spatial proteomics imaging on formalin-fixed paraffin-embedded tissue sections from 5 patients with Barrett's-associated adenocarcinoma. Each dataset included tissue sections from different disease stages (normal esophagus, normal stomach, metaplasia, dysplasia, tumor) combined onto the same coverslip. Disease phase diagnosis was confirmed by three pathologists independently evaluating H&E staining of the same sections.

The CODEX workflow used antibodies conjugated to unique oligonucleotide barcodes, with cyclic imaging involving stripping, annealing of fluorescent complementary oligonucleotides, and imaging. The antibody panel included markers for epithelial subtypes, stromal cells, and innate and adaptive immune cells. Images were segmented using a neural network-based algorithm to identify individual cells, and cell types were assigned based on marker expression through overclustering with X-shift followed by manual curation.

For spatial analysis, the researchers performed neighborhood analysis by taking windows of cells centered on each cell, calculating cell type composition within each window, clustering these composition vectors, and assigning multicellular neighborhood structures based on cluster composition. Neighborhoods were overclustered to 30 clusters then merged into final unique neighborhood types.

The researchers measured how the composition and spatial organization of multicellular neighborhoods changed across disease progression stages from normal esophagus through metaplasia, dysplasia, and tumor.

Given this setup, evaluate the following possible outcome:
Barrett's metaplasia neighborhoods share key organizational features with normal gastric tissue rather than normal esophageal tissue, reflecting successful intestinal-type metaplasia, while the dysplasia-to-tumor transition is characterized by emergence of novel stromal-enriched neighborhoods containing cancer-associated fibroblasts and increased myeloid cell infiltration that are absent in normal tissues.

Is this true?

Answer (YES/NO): NO